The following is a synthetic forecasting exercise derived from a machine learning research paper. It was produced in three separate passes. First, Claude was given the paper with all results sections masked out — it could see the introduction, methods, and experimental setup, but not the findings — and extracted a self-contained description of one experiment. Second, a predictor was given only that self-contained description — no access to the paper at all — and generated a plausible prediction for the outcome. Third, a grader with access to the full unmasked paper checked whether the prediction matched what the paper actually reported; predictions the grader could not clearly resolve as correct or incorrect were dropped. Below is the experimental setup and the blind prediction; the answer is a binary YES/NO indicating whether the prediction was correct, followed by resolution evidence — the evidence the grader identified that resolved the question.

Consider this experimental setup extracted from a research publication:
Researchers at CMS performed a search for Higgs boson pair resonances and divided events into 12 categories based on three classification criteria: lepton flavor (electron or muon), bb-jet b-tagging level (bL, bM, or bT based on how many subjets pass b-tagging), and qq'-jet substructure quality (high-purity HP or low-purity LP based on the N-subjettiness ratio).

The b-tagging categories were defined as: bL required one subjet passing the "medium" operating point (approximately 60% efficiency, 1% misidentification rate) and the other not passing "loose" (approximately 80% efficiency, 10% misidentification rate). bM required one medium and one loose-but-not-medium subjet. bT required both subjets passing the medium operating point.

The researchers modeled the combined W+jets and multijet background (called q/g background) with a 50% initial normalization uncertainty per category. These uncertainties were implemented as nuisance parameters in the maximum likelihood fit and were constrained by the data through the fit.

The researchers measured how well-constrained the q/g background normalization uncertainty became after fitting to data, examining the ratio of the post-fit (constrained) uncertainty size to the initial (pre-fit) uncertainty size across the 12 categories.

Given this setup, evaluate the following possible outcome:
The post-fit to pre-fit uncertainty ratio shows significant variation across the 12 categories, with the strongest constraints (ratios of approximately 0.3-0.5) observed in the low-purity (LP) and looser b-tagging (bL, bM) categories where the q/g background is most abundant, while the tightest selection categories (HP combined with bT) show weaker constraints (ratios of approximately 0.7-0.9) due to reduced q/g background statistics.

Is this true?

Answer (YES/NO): NO